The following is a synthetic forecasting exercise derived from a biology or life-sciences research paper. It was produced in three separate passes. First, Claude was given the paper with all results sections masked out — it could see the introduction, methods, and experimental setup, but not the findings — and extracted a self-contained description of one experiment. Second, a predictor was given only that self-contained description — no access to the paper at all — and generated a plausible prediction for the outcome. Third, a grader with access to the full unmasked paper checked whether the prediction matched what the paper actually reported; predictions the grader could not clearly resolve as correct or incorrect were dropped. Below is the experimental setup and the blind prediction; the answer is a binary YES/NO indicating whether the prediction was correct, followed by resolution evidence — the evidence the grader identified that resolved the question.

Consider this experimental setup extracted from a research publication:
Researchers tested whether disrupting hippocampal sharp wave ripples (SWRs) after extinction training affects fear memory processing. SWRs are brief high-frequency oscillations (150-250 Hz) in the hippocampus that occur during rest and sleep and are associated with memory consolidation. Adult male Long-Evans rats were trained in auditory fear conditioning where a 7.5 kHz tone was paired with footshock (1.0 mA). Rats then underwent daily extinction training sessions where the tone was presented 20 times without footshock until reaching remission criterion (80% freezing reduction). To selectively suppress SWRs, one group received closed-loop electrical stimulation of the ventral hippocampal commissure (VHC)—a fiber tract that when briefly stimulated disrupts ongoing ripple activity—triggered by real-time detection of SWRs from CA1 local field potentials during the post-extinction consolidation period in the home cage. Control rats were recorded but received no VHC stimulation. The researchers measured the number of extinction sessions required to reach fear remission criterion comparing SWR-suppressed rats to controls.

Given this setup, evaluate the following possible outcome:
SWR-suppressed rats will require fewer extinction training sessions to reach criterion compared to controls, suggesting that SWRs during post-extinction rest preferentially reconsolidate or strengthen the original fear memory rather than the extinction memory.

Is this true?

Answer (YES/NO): NO